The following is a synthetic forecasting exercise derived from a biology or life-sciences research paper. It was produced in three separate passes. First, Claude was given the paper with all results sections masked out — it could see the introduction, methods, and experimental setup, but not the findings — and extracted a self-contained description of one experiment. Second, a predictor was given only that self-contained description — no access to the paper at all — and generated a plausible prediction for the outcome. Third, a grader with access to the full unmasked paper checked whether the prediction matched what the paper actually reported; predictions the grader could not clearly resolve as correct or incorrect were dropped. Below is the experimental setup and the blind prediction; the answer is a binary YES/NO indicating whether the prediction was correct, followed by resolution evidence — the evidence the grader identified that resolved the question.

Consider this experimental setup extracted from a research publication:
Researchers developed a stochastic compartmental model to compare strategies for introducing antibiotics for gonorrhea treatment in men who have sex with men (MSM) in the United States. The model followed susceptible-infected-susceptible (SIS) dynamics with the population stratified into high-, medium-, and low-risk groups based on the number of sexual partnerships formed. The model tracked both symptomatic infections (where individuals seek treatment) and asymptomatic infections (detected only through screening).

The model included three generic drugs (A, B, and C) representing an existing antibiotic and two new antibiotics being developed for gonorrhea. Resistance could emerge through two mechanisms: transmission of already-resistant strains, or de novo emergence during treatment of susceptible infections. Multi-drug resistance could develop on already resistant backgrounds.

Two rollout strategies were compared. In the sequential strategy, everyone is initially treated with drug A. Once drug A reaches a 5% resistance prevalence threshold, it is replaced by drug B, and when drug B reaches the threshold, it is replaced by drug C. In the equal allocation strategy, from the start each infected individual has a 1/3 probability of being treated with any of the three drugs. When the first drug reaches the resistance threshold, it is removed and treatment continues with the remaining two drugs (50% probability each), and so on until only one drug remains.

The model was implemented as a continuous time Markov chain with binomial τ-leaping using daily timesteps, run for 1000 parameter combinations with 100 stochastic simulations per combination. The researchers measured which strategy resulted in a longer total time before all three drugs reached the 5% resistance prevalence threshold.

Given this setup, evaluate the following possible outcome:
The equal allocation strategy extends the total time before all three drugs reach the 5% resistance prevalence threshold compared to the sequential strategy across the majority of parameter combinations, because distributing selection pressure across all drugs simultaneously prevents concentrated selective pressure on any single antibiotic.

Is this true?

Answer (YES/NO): YES